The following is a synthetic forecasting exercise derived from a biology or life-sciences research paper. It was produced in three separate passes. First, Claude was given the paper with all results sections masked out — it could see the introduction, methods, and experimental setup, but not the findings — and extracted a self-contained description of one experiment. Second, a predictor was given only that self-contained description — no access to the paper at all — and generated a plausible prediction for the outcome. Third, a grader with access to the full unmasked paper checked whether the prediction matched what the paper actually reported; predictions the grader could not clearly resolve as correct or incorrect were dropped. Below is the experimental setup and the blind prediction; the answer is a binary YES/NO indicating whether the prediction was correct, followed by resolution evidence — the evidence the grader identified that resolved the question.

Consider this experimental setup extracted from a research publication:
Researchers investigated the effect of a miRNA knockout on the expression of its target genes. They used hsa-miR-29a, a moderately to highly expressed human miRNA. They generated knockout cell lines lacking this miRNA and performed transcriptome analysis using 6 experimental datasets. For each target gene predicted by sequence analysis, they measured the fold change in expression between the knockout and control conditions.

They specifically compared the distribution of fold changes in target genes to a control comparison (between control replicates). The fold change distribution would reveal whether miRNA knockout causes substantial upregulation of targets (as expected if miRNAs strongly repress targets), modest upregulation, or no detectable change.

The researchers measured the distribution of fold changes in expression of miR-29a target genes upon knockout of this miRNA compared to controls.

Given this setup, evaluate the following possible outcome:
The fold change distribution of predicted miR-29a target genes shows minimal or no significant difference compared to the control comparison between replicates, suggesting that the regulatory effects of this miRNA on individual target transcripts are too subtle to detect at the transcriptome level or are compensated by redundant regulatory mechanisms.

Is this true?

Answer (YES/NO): NO